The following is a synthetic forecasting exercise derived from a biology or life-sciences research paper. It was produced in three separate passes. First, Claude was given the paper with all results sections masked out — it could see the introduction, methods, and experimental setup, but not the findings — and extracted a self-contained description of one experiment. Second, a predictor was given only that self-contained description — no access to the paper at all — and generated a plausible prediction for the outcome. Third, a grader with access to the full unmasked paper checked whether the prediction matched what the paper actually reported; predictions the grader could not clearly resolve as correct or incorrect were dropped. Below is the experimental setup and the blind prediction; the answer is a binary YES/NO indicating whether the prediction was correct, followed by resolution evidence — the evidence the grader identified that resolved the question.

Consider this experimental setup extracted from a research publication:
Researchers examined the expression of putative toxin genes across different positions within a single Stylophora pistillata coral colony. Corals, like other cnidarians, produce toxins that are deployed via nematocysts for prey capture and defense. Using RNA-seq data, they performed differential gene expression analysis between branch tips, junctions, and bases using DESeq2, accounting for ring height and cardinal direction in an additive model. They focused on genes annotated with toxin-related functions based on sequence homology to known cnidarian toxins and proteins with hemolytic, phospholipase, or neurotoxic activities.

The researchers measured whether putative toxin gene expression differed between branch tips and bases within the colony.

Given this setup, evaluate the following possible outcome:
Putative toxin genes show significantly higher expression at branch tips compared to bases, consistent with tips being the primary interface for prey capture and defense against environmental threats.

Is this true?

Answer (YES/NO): NO